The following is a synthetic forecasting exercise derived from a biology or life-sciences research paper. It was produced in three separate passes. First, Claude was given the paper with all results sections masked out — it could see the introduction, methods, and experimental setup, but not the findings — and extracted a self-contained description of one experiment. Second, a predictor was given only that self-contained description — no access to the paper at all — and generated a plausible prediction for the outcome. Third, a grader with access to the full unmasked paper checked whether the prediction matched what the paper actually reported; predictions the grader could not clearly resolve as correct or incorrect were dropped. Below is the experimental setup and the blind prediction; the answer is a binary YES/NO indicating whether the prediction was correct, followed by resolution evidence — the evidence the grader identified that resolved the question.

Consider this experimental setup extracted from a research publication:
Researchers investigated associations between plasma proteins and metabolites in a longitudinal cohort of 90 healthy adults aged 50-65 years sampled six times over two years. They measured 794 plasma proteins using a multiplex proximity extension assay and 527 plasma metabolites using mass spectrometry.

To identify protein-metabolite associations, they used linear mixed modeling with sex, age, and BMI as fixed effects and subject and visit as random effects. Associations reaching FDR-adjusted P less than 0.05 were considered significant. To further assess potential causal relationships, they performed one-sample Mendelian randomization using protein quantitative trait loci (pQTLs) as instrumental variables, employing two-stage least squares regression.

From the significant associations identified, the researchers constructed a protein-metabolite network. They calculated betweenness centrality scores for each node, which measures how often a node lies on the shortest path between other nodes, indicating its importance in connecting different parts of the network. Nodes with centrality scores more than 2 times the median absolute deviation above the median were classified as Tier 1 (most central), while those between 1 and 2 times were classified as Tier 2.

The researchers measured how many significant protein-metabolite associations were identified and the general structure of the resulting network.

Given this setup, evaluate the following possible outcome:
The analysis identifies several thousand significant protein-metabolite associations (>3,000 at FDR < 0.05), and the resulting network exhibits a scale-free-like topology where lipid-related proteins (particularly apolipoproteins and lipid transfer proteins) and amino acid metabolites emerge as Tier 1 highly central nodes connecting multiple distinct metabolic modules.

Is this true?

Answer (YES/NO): NO